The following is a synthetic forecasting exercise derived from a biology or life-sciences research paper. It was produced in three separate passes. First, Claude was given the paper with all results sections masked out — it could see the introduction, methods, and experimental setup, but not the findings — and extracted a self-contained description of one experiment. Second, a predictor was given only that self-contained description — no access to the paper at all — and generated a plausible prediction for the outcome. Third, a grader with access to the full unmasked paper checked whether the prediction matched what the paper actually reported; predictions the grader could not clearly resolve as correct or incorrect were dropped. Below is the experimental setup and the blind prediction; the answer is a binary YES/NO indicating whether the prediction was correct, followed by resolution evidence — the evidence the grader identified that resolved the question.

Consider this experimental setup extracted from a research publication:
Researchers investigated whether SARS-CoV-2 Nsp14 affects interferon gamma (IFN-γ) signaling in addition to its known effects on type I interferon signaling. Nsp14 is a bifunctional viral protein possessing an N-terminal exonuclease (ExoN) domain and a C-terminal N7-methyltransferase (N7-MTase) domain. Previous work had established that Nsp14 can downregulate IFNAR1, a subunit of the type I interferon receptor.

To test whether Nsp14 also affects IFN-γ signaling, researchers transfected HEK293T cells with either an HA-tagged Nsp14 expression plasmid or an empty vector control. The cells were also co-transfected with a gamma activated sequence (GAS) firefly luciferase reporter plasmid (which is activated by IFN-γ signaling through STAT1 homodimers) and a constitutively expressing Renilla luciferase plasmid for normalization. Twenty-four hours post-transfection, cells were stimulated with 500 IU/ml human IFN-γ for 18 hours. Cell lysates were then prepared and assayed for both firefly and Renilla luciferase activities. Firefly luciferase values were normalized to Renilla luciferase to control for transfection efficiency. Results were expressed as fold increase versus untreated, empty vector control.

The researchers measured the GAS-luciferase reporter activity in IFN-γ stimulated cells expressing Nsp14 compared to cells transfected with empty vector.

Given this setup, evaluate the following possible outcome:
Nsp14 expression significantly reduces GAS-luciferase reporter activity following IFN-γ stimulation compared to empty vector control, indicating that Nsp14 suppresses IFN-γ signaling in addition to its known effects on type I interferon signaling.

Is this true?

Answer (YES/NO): YES